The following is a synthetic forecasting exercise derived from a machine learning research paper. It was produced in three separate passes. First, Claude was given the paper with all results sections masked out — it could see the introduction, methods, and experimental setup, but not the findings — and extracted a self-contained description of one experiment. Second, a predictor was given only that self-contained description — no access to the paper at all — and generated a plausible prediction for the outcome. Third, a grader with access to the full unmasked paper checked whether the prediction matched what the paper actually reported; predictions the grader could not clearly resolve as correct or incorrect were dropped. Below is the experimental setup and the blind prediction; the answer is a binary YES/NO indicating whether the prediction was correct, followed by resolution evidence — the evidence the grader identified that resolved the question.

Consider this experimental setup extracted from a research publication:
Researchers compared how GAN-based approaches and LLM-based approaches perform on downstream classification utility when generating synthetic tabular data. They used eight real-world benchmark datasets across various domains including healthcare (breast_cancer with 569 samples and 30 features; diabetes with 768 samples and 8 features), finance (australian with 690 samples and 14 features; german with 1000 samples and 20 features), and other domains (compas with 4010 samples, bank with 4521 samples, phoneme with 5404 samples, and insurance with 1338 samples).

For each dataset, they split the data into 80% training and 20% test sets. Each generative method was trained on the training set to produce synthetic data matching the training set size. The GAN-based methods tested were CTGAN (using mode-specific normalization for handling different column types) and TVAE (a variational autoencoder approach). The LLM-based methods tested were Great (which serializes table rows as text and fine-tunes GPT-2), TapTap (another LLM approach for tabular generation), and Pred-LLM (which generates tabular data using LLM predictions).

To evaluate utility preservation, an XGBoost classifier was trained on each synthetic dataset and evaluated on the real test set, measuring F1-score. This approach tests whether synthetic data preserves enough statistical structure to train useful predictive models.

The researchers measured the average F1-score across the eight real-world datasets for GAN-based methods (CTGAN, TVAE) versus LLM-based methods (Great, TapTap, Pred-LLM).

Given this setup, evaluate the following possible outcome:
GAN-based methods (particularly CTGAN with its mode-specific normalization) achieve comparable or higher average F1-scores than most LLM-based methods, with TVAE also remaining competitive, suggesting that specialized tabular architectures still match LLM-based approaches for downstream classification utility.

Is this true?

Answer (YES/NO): NO